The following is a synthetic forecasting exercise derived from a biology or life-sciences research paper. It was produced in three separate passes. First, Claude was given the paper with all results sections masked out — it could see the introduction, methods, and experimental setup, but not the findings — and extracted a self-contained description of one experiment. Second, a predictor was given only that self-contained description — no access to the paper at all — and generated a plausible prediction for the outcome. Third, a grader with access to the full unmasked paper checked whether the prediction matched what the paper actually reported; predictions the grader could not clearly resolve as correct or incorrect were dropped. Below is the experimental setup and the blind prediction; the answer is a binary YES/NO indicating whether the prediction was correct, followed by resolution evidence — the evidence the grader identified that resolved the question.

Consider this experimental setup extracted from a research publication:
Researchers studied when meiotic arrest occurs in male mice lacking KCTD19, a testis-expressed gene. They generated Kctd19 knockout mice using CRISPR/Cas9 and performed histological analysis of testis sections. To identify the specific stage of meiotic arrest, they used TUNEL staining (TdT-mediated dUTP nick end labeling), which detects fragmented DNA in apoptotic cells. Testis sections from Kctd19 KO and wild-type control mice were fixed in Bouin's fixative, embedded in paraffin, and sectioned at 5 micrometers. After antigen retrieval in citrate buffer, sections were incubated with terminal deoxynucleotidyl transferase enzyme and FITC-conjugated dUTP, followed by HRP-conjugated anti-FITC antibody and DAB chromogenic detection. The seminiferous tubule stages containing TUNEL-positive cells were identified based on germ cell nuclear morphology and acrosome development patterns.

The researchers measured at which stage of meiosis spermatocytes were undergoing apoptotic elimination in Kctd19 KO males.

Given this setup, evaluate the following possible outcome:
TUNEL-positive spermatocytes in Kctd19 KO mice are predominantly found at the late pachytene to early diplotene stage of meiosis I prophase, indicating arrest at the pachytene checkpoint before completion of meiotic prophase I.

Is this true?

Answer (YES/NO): NO